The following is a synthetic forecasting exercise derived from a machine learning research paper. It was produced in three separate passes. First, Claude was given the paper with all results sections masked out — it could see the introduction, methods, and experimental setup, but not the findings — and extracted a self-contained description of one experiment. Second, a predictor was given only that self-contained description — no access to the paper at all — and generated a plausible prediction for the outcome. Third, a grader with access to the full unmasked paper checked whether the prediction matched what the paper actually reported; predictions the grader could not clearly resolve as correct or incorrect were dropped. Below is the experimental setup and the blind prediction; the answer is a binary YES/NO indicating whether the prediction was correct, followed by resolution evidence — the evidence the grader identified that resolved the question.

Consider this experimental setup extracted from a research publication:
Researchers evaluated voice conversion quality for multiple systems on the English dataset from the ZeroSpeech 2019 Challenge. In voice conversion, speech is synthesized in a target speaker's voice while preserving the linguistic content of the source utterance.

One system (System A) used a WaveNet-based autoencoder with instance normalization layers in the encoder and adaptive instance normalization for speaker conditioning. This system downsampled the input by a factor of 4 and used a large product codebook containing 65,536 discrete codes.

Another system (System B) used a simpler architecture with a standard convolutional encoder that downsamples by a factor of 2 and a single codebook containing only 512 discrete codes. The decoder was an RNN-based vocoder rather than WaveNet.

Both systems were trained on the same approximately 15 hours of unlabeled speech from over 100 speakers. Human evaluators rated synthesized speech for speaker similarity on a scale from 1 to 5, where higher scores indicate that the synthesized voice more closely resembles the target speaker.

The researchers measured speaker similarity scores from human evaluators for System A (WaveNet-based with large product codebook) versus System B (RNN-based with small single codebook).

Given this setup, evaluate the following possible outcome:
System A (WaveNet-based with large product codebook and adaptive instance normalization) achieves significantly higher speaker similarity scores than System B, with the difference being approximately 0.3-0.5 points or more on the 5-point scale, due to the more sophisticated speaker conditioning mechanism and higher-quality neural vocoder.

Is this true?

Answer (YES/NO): NO